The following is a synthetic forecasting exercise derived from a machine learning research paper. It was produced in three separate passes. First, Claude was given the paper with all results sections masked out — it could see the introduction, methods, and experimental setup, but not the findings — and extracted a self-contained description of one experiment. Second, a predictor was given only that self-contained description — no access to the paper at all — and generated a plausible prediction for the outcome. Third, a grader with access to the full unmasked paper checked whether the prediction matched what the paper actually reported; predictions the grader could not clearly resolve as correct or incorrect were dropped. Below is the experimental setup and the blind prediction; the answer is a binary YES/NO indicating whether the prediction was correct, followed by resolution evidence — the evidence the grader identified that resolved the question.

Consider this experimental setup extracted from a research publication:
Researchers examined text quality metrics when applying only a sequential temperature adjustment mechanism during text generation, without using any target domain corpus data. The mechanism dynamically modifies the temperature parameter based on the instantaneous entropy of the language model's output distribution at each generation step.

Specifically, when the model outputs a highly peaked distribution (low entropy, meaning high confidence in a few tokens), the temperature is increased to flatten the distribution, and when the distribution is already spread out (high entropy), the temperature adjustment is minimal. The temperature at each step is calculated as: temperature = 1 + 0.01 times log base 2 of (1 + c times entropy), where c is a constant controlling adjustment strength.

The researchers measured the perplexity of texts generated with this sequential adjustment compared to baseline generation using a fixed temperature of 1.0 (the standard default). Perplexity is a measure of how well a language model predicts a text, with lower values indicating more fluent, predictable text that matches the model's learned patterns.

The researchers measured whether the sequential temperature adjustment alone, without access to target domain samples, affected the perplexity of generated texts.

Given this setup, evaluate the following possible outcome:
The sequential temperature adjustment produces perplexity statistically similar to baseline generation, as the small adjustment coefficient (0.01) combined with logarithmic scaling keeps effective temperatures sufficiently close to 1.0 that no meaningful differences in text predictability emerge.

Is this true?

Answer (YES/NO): NO